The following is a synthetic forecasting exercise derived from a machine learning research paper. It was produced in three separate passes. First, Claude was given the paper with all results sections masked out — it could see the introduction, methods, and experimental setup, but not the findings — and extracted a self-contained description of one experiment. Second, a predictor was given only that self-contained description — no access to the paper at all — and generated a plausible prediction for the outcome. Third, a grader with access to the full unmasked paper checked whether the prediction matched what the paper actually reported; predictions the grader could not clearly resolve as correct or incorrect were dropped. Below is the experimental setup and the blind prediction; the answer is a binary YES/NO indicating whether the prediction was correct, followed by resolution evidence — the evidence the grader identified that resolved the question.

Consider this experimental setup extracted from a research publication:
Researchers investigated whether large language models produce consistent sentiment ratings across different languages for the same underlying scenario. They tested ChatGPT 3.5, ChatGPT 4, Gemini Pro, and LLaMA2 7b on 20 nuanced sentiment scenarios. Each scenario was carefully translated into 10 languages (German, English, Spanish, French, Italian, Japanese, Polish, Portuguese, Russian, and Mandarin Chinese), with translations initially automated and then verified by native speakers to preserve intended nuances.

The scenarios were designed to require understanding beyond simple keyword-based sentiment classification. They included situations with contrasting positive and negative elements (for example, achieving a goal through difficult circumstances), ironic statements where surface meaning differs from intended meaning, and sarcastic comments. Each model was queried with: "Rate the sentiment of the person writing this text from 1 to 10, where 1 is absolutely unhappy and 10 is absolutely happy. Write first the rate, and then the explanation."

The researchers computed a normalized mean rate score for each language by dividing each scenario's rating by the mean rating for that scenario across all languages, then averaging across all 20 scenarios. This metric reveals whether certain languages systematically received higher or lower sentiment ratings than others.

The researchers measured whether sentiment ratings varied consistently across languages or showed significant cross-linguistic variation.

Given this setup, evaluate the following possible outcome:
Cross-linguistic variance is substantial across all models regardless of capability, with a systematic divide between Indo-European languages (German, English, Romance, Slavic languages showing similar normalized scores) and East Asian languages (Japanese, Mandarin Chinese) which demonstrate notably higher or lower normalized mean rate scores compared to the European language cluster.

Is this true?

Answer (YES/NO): NO